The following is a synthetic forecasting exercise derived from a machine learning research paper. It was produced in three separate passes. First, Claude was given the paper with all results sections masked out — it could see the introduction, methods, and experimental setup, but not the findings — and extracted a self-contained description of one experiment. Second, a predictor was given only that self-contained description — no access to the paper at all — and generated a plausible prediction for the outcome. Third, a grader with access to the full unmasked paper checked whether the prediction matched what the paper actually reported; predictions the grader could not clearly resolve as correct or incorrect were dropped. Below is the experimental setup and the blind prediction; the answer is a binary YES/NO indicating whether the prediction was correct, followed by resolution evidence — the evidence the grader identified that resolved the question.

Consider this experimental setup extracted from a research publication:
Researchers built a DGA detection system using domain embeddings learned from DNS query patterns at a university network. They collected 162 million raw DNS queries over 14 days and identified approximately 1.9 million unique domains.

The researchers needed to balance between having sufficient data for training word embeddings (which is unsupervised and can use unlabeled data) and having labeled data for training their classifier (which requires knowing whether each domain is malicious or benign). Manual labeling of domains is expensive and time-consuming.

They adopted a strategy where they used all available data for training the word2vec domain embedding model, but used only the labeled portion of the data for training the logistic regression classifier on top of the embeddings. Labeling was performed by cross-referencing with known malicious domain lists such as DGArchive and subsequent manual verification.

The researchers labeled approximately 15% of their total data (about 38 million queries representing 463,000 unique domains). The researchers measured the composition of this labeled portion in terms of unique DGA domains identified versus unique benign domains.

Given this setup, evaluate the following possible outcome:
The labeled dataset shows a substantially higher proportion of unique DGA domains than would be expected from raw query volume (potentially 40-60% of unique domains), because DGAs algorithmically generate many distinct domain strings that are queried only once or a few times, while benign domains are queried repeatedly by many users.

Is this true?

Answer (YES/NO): NO